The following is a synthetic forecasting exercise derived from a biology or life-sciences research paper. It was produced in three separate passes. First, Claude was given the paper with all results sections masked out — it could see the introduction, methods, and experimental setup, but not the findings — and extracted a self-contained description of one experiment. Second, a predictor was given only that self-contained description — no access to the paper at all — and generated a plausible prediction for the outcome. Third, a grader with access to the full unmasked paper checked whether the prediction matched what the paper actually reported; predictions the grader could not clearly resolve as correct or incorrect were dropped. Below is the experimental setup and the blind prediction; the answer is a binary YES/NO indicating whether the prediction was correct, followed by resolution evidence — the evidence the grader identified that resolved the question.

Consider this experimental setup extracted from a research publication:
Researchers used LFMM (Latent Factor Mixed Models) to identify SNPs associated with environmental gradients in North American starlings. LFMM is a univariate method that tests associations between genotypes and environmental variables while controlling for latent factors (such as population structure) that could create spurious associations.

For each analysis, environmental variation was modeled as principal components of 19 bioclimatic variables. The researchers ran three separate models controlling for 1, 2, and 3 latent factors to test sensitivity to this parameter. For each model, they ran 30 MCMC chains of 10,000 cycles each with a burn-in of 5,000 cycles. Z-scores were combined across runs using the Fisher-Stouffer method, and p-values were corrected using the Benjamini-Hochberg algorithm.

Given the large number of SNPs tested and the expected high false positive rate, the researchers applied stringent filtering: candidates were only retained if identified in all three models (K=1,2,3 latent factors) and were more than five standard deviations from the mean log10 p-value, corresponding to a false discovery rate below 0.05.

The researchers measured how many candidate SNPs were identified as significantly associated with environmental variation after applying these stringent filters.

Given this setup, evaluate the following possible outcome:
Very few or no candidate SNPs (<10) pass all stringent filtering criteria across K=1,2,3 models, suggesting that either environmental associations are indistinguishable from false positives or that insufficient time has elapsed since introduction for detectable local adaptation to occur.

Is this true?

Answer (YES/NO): NO